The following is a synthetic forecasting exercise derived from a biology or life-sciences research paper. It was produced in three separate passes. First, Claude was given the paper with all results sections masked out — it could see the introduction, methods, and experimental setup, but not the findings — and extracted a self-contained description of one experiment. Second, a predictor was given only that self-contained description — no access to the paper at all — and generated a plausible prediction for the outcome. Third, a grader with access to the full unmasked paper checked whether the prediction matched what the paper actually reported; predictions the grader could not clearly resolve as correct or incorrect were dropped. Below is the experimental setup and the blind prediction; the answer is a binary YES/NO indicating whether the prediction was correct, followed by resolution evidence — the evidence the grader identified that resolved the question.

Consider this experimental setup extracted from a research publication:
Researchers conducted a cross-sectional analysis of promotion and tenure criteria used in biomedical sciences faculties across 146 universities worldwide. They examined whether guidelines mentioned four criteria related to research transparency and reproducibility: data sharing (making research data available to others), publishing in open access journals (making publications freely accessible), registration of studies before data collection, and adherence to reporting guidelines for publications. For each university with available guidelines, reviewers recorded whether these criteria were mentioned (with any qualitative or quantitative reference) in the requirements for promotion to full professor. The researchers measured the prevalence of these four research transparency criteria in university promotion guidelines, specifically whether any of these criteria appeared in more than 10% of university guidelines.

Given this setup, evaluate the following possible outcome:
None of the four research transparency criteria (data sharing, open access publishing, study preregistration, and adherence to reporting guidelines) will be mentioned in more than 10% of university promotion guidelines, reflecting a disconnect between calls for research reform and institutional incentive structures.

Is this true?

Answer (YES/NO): YES